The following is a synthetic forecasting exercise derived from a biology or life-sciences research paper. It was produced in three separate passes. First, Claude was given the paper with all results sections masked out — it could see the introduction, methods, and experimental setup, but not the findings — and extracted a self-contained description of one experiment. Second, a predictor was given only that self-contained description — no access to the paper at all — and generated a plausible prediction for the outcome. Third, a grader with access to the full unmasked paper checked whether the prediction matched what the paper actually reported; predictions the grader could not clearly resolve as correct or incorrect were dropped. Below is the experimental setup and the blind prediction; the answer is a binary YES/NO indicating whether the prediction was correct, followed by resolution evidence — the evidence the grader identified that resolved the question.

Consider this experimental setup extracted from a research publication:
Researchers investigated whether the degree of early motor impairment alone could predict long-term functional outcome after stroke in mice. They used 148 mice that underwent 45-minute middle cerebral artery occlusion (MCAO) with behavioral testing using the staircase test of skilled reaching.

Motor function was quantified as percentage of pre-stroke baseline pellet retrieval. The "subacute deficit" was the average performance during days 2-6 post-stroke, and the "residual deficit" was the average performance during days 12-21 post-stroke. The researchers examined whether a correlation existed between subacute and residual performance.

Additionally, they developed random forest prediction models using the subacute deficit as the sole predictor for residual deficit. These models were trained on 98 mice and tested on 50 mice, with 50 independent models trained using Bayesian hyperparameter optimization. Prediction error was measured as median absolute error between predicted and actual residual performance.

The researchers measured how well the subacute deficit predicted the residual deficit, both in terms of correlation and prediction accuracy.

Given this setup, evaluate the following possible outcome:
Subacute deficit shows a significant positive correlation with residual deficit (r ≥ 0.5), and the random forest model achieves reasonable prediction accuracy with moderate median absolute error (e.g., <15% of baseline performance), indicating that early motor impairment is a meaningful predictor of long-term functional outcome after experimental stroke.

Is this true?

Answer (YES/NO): NO